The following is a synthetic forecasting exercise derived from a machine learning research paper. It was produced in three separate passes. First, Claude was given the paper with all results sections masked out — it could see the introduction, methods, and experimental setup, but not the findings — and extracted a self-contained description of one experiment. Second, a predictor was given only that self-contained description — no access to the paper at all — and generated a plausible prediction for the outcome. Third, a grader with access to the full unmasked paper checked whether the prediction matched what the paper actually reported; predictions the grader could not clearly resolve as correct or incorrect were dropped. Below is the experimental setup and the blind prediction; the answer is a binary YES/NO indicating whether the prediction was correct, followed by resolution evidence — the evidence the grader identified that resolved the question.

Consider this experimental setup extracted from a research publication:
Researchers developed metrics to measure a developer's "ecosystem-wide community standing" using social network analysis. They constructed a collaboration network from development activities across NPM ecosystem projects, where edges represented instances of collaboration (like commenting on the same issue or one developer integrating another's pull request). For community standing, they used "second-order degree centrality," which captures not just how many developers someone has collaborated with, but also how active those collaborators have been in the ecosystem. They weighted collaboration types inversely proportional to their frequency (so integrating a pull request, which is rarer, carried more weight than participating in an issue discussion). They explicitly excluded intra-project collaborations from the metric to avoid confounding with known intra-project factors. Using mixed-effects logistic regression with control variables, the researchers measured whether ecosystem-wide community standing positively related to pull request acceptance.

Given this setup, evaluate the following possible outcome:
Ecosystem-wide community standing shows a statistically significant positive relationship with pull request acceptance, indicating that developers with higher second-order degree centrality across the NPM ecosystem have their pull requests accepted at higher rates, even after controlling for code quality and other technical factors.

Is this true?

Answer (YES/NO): YES